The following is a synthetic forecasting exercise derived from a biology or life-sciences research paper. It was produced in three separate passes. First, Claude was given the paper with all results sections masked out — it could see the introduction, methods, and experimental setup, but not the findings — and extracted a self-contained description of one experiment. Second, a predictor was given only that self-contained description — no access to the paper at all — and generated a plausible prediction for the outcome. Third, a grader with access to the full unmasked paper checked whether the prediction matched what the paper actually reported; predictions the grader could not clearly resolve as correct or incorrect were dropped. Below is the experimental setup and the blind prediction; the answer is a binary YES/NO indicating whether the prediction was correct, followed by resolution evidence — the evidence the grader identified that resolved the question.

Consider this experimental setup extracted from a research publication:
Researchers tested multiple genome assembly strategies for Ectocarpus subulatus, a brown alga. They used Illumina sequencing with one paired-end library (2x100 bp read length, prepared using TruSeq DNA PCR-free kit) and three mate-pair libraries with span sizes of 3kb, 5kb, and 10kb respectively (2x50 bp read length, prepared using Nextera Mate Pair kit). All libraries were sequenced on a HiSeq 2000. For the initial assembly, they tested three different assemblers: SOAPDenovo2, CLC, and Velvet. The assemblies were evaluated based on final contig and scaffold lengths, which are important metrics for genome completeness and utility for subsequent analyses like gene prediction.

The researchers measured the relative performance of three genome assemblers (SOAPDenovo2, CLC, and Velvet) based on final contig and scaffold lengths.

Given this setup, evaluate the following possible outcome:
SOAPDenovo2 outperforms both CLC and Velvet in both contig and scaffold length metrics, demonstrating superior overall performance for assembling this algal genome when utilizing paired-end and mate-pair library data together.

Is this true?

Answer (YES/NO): YES